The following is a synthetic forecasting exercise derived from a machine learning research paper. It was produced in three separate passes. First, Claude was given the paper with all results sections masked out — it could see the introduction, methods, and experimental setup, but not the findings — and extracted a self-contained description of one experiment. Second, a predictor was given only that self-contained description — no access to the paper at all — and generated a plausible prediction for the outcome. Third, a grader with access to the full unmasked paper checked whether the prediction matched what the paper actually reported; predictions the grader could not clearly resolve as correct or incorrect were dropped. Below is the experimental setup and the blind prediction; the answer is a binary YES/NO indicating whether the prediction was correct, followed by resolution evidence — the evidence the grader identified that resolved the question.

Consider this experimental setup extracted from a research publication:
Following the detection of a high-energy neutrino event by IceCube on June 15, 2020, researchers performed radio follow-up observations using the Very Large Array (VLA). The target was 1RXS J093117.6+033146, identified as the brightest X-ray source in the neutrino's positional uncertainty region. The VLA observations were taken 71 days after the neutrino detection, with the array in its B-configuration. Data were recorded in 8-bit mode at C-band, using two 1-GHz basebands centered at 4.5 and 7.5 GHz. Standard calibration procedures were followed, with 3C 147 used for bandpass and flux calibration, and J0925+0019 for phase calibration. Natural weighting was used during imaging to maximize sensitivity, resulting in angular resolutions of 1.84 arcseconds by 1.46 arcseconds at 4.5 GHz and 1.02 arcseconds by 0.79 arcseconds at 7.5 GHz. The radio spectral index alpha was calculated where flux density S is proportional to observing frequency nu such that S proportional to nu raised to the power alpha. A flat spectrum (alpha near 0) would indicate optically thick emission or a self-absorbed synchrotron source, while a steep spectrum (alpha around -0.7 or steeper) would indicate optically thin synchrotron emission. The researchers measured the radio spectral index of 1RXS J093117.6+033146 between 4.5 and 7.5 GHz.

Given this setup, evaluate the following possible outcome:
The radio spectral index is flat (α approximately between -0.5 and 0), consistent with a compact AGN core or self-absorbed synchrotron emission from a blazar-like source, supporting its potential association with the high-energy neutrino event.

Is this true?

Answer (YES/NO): YES